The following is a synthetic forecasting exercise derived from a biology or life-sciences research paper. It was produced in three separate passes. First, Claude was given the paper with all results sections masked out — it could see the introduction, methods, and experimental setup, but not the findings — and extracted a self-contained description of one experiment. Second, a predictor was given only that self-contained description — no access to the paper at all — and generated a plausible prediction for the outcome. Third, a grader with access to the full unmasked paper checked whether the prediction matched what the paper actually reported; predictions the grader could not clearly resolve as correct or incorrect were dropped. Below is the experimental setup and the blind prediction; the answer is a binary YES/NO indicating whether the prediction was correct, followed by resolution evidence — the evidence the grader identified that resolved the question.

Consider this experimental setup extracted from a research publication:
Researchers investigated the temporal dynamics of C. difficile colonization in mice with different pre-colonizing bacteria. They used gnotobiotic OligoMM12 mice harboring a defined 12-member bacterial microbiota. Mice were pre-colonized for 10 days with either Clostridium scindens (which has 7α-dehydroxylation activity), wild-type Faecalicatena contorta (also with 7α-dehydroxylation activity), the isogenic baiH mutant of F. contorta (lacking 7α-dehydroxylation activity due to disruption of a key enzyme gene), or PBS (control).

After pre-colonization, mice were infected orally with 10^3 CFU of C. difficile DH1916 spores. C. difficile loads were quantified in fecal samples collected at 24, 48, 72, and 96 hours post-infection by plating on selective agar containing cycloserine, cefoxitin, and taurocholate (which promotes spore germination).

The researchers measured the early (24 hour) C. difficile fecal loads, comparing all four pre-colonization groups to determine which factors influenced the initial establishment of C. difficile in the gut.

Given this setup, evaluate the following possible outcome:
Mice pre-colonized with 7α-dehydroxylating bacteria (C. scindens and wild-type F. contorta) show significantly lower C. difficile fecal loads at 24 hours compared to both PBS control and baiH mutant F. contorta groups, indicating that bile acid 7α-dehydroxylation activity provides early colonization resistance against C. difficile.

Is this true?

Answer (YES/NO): NO